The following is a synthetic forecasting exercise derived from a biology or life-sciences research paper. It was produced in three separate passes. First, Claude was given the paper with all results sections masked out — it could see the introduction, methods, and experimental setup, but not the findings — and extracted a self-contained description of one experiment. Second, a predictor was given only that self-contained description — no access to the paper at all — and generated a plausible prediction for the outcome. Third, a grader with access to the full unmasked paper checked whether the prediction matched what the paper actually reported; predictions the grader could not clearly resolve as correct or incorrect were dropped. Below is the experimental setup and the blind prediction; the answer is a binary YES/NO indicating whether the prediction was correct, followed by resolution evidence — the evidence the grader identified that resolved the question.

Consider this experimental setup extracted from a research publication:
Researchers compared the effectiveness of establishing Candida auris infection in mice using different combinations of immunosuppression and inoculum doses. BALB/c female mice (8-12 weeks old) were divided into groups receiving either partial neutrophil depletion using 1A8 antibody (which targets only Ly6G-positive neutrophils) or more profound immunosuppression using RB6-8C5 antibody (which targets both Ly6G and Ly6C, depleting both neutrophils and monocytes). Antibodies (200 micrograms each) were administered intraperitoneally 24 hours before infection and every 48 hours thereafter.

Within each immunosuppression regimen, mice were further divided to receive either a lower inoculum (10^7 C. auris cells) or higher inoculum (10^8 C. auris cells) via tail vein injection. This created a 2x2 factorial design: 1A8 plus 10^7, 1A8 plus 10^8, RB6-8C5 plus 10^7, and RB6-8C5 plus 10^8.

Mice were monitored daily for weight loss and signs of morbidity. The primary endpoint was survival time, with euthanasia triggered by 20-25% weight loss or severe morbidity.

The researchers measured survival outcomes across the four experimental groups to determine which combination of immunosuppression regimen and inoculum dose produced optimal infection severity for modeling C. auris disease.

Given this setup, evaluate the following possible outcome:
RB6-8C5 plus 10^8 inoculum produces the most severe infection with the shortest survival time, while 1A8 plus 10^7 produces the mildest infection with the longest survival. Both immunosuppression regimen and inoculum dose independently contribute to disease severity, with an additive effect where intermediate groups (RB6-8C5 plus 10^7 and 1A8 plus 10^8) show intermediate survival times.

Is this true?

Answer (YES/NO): NO